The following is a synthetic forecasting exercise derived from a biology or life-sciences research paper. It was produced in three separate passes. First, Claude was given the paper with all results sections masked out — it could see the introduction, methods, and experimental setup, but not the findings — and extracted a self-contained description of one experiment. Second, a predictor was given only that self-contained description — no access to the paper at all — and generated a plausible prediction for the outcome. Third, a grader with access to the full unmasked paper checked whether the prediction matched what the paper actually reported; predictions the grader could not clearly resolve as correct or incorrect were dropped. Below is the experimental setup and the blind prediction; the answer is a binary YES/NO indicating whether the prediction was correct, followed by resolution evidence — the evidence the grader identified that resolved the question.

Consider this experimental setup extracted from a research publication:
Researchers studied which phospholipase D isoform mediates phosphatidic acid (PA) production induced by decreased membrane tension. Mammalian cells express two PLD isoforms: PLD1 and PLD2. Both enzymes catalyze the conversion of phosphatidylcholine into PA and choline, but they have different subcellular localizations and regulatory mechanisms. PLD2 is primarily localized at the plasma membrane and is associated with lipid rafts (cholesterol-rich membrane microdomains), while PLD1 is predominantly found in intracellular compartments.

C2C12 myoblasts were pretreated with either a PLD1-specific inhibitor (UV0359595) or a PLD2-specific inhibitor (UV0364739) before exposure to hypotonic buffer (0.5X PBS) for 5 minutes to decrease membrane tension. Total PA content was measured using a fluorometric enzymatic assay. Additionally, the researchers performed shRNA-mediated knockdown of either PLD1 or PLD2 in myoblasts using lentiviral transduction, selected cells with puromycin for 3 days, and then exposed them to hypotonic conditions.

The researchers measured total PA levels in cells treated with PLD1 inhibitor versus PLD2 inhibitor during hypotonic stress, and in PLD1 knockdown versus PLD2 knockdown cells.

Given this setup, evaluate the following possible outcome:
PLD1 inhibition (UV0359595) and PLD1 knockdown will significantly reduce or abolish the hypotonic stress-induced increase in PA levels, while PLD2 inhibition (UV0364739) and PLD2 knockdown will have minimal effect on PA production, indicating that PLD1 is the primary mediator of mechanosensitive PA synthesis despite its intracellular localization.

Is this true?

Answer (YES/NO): NO